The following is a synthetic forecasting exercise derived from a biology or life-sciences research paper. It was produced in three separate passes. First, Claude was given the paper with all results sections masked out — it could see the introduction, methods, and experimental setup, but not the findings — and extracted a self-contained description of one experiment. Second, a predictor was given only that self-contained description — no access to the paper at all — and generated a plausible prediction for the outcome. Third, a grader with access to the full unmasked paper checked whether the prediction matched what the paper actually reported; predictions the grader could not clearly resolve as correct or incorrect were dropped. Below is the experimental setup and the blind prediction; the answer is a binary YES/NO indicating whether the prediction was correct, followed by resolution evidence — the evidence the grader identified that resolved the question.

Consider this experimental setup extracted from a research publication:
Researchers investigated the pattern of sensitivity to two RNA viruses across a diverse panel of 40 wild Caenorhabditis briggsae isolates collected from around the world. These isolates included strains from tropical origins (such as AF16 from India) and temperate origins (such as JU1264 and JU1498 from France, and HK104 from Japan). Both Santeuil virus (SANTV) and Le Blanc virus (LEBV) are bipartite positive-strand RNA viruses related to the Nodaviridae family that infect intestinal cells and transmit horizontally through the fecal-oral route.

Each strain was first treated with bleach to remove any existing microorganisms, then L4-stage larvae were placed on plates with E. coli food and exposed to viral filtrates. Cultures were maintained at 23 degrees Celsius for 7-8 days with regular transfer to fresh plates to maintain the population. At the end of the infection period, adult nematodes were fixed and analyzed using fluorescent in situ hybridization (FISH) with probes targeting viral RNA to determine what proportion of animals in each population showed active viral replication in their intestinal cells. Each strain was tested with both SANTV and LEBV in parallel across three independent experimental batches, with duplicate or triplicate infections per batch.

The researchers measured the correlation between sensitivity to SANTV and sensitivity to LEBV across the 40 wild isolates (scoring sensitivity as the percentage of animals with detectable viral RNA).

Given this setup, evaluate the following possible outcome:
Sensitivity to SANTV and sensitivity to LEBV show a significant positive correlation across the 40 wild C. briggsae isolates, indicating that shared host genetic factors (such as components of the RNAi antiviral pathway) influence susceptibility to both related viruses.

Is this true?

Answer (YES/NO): NO